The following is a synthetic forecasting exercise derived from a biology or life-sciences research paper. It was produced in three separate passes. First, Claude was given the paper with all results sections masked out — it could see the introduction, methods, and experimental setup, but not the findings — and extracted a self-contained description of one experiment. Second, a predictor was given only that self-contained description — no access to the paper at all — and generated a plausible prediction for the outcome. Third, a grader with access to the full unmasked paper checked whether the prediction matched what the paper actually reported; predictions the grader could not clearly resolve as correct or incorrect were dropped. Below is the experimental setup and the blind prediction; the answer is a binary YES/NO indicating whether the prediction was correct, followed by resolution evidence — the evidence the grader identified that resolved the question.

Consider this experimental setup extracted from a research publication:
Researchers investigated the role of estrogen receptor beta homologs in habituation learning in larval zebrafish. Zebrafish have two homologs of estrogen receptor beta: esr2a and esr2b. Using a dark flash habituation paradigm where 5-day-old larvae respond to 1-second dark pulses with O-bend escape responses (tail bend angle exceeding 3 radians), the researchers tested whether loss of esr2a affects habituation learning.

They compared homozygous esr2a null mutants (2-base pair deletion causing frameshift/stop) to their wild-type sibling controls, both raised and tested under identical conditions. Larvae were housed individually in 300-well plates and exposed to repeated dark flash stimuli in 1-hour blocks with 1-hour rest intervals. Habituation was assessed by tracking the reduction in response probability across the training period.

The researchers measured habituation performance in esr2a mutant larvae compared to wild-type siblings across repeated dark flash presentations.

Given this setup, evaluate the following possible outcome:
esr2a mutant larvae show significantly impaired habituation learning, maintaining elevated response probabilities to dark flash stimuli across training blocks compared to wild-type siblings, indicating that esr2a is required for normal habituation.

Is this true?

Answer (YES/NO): NO